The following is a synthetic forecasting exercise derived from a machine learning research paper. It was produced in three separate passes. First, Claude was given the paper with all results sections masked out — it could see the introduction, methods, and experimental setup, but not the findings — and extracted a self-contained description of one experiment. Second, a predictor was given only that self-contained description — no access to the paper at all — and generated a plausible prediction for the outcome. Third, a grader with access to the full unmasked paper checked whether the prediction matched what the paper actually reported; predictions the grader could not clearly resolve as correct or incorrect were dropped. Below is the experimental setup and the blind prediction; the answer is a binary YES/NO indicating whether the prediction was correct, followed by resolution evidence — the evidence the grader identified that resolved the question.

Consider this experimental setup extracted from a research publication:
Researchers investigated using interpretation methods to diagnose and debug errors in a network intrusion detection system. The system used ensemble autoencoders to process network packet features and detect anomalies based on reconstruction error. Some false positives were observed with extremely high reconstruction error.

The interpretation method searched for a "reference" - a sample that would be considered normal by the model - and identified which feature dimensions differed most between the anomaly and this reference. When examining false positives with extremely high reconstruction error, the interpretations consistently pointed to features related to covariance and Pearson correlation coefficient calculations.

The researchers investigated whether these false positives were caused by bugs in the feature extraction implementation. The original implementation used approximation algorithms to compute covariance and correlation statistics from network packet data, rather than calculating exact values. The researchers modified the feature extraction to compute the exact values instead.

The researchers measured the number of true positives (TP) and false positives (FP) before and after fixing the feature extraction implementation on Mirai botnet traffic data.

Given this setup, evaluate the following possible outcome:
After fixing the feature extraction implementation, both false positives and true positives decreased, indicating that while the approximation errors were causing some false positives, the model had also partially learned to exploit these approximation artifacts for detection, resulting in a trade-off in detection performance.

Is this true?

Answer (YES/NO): NO